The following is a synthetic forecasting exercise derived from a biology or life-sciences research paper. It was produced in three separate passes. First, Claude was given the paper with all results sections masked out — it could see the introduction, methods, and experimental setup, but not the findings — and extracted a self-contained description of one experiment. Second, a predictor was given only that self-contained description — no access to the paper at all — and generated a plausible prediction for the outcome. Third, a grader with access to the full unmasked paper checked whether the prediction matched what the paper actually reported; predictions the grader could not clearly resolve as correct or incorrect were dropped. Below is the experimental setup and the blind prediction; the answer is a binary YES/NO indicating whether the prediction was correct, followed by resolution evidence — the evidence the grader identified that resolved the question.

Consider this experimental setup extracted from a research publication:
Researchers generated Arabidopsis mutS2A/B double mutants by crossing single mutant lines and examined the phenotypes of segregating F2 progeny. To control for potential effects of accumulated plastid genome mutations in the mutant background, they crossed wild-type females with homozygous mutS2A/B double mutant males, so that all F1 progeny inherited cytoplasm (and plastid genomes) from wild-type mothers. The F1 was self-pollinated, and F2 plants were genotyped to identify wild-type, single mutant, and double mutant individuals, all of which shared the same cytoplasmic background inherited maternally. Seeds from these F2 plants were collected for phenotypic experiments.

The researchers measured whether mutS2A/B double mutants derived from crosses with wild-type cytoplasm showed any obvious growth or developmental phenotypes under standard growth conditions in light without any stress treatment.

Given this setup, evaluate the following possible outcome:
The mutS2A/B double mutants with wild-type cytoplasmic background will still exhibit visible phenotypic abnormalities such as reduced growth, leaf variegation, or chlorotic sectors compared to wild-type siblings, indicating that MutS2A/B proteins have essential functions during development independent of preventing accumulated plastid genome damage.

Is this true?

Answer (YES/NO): NO